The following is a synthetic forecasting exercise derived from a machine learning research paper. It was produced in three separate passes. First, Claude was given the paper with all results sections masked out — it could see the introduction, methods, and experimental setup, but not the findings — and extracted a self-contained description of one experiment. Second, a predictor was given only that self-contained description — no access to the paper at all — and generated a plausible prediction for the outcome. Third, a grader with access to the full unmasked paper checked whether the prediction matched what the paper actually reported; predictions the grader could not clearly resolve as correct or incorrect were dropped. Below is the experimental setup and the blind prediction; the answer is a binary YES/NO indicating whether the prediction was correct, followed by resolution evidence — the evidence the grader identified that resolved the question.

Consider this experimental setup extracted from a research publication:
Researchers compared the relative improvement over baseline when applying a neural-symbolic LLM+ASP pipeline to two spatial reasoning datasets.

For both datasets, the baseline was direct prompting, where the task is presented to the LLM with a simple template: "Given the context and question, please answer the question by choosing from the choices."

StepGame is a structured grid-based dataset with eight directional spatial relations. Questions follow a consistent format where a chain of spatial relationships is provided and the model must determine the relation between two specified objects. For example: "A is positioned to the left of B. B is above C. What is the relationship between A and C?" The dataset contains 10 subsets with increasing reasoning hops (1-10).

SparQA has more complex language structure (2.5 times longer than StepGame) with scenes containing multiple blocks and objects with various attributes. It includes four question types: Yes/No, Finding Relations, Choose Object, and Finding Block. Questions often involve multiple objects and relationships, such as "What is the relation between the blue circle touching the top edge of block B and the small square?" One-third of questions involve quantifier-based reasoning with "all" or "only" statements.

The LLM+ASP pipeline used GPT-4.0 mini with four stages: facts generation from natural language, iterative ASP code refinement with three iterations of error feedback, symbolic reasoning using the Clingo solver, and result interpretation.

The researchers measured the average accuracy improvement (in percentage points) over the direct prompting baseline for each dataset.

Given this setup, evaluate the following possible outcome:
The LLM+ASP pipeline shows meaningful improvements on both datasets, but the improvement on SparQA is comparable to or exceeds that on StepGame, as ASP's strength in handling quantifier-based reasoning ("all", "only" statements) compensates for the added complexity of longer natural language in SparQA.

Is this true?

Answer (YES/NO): NO